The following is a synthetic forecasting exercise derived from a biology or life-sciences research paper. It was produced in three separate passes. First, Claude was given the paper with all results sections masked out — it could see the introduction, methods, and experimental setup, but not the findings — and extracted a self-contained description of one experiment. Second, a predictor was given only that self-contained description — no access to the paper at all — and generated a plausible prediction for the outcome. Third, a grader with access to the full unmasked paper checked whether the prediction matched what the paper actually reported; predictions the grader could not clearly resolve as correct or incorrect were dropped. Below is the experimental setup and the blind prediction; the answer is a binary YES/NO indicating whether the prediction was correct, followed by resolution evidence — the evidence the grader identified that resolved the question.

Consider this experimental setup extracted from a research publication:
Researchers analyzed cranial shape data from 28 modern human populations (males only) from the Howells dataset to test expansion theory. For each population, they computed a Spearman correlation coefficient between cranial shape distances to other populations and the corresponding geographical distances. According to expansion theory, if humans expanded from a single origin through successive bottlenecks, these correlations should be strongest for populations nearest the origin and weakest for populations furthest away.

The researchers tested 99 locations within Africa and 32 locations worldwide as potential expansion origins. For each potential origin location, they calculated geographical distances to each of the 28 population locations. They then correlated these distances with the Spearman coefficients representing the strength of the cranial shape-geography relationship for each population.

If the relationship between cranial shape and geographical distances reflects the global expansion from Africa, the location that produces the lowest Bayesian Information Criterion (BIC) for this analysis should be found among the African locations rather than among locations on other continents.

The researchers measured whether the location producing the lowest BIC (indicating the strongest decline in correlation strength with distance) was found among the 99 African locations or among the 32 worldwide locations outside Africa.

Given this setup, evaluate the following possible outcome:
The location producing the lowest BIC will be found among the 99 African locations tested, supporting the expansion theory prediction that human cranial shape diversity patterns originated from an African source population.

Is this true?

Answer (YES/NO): YES